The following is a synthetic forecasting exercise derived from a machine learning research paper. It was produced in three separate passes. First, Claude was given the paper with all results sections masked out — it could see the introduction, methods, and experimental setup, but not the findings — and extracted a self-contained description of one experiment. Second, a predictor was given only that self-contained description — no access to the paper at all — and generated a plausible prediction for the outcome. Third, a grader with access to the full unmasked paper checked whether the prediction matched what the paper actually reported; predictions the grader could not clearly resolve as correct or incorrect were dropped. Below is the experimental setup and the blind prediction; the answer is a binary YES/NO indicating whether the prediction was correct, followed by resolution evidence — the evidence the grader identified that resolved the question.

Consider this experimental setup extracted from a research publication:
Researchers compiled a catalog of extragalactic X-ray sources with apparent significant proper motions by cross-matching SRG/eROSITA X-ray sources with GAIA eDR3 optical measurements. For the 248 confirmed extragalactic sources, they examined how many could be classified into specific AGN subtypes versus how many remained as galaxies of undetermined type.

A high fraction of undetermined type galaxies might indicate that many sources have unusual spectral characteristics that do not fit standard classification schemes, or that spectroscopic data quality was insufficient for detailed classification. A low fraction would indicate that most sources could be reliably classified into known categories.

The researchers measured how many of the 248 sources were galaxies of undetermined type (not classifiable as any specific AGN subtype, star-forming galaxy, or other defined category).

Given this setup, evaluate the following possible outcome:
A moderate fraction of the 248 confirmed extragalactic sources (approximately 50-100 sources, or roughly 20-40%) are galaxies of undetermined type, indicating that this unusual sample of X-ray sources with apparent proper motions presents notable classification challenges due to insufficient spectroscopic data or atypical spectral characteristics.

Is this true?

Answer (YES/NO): NO